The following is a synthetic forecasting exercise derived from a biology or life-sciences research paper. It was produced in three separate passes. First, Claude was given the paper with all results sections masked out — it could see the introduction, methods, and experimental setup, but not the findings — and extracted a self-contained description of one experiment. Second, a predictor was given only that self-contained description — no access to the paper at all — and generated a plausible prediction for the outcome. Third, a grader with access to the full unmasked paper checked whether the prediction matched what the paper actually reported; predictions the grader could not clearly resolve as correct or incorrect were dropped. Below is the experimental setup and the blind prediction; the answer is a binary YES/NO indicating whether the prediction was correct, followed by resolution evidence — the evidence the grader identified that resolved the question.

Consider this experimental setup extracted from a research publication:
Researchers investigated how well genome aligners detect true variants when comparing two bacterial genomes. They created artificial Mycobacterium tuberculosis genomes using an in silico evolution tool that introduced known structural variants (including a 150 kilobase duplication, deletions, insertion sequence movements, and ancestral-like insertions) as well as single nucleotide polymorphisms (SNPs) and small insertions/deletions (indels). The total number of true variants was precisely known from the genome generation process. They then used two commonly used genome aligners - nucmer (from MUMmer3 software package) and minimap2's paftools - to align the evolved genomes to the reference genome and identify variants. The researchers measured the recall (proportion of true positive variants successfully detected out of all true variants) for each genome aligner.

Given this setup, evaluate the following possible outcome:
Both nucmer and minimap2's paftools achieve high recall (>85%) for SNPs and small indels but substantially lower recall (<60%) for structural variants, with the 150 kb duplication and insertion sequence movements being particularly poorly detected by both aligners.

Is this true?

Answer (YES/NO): NO